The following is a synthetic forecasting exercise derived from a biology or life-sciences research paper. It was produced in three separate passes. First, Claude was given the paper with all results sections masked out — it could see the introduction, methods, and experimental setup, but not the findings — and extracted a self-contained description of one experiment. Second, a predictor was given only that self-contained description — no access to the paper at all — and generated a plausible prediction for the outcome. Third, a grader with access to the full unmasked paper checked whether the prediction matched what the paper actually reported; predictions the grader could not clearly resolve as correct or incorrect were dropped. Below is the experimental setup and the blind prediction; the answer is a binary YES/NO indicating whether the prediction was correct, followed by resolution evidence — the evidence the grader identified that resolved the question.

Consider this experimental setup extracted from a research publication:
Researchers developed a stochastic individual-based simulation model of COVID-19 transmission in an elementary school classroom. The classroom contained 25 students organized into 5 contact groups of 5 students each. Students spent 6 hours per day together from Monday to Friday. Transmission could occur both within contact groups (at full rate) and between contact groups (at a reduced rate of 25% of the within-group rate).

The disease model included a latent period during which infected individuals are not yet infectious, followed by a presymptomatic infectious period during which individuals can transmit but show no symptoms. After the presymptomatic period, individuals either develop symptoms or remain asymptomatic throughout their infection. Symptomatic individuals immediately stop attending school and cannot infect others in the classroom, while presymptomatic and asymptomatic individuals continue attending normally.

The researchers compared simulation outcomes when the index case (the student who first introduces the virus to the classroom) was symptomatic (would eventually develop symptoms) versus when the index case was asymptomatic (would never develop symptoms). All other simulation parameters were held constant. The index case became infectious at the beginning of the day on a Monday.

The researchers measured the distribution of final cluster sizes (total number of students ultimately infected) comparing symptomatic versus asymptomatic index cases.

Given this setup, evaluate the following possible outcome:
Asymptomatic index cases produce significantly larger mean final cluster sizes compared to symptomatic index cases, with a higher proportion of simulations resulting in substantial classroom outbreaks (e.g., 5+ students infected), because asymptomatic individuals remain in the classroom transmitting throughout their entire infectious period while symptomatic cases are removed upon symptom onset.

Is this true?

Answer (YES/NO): YES